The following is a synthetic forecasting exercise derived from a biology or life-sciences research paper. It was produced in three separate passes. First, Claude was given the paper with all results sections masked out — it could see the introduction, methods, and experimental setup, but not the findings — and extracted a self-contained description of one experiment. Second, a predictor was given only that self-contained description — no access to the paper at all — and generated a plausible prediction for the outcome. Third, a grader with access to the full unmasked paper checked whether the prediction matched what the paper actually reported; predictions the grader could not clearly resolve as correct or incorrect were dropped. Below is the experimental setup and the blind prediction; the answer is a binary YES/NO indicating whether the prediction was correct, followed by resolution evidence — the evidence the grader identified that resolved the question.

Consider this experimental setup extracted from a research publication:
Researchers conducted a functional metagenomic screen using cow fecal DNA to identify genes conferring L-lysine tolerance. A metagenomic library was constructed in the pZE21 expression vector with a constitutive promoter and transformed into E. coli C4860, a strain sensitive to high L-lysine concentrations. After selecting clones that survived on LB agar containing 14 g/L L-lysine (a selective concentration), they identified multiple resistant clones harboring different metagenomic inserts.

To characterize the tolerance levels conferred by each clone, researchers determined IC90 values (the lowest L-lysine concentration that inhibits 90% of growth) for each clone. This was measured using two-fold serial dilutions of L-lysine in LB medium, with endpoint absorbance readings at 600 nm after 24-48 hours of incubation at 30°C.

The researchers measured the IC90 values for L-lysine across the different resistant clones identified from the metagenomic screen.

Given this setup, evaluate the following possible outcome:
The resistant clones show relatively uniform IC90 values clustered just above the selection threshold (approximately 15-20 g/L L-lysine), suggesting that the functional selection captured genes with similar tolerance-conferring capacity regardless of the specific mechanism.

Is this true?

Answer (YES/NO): NO